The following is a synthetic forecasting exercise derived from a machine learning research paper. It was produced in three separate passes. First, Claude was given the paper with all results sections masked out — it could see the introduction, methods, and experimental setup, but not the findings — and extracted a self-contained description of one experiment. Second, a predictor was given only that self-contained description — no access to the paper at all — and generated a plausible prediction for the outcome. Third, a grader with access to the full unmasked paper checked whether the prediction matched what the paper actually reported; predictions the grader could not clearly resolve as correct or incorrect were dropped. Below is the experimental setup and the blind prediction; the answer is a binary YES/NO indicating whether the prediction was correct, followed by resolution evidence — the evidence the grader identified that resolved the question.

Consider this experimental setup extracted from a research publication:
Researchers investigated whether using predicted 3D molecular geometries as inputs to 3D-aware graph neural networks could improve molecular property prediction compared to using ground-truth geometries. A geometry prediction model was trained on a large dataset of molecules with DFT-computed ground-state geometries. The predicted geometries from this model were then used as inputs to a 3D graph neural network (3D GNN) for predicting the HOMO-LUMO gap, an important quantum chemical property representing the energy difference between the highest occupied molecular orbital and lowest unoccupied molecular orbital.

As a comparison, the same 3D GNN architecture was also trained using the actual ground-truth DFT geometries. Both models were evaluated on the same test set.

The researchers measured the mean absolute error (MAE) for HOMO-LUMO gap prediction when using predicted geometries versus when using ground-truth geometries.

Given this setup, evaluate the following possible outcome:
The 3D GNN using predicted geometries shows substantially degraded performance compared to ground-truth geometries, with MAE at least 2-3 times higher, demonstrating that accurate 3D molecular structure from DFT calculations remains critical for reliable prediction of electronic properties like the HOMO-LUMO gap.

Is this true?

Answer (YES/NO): YES